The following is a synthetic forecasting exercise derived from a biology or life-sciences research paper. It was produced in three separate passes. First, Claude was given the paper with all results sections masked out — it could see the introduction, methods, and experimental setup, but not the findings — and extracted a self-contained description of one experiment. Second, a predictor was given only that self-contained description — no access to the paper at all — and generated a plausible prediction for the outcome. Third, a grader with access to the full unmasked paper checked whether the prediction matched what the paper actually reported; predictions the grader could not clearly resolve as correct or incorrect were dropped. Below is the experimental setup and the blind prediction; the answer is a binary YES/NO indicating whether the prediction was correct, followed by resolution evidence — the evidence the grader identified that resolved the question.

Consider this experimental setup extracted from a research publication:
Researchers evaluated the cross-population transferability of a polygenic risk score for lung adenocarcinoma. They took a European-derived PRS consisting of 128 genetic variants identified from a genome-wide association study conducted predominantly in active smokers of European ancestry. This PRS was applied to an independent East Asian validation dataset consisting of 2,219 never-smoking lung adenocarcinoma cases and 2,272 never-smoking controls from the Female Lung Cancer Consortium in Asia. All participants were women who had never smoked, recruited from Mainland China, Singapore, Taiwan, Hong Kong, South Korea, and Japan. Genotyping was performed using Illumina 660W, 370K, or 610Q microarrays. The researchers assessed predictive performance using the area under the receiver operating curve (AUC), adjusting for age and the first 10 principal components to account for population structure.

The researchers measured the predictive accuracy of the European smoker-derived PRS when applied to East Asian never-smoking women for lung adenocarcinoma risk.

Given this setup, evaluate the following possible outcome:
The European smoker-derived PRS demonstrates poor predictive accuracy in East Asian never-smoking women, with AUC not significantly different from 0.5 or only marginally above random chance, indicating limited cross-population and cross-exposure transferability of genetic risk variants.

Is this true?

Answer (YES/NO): YES